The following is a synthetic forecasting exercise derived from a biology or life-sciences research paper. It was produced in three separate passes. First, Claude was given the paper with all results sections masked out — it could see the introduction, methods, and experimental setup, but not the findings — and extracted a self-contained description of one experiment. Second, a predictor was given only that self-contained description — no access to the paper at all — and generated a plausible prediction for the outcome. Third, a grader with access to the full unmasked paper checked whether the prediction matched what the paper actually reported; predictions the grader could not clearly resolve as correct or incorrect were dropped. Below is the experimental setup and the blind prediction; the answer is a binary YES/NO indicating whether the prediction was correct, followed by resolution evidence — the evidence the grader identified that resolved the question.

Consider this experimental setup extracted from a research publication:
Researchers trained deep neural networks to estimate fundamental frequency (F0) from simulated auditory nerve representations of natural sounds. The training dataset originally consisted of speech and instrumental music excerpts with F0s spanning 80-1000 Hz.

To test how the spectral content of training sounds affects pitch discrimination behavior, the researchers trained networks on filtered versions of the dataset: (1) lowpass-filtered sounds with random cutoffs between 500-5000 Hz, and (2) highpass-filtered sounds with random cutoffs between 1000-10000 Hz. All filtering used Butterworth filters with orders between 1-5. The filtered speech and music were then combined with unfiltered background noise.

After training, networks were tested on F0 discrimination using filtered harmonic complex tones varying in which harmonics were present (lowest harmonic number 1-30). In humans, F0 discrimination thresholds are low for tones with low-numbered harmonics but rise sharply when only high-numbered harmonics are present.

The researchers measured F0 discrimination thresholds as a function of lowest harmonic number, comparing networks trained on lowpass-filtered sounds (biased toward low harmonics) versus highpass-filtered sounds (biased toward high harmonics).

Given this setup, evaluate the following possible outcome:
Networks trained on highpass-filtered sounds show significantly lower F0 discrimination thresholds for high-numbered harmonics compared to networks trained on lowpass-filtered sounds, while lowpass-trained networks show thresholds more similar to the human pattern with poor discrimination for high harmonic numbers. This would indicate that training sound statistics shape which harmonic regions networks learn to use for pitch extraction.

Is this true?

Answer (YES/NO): YES